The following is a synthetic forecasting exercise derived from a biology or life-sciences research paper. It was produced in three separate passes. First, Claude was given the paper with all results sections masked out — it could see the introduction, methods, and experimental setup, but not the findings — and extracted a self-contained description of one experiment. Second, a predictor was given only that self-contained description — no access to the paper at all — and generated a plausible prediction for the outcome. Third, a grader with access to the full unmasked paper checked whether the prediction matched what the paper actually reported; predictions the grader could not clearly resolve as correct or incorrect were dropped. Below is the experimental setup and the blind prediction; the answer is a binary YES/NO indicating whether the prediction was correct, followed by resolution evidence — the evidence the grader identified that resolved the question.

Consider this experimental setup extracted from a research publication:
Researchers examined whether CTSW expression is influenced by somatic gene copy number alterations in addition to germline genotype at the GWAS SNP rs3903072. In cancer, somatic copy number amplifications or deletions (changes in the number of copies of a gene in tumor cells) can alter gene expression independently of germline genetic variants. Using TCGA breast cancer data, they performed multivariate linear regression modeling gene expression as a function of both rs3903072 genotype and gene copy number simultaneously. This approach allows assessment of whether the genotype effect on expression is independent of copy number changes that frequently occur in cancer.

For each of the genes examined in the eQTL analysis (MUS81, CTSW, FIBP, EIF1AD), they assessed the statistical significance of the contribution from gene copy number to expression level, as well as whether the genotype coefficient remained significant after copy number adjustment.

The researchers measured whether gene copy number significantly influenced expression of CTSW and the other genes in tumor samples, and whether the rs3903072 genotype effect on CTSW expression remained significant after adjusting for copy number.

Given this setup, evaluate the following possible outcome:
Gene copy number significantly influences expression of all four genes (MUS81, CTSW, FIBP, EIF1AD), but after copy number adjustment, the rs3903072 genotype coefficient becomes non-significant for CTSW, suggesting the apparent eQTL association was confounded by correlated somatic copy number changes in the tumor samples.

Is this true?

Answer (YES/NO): NO